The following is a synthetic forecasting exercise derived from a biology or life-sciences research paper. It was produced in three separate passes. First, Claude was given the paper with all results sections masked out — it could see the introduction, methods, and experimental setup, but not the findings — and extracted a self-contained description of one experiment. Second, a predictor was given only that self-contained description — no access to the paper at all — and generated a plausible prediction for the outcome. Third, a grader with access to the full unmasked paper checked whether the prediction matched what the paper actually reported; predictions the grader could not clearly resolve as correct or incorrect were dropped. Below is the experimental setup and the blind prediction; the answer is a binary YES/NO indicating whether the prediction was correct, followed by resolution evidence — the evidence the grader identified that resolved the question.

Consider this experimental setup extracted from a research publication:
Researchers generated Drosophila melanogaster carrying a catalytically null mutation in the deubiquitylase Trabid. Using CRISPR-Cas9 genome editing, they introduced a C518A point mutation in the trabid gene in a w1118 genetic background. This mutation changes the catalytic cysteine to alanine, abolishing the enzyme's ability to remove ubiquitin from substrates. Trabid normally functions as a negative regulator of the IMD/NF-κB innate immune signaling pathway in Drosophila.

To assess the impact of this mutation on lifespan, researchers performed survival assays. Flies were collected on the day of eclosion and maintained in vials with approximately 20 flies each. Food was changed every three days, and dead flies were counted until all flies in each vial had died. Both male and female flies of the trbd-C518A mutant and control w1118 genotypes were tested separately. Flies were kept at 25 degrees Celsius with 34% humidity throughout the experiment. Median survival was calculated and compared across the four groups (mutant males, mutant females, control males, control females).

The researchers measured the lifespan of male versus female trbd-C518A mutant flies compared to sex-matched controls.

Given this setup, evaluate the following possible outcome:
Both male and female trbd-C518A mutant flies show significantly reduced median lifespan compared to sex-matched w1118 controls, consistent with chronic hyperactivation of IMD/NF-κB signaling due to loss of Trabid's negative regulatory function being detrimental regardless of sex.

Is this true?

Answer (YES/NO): YES